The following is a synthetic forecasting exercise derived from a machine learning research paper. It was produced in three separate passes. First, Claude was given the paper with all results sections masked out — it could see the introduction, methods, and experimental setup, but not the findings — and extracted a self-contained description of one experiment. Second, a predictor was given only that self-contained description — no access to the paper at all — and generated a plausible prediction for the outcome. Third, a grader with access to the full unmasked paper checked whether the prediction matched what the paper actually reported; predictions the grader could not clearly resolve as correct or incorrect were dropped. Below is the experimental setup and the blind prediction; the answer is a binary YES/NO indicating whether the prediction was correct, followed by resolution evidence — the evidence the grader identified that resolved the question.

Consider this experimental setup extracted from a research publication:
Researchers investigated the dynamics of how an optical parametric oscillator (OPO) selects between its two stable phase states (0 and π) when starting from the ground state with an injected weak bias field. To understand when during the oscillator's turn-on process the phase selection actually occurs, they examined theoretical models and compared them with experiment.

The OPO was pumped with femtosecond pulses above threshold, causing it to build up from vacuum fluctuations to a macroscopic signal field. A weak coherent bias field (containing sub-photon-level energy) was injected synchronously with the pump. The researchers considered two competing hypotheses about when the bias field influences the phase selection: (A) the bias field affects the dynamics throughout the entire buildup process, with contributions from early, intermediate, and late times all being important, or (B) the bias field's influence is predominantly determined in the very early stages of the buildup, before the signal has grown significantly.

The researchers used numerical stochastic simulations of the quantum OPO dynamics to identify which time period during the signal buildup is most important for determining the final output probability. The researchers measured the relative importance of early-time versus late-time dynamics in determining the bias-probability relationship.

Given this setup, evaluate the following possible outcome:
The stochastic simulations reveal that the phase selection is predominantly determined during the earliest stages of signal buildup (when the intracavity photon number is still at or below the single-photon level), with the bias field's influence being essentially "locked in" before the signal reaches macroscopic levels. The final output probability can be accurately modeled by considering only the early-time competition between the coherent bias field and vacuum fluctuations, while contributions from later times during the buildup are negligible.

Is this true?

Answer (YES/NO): YES